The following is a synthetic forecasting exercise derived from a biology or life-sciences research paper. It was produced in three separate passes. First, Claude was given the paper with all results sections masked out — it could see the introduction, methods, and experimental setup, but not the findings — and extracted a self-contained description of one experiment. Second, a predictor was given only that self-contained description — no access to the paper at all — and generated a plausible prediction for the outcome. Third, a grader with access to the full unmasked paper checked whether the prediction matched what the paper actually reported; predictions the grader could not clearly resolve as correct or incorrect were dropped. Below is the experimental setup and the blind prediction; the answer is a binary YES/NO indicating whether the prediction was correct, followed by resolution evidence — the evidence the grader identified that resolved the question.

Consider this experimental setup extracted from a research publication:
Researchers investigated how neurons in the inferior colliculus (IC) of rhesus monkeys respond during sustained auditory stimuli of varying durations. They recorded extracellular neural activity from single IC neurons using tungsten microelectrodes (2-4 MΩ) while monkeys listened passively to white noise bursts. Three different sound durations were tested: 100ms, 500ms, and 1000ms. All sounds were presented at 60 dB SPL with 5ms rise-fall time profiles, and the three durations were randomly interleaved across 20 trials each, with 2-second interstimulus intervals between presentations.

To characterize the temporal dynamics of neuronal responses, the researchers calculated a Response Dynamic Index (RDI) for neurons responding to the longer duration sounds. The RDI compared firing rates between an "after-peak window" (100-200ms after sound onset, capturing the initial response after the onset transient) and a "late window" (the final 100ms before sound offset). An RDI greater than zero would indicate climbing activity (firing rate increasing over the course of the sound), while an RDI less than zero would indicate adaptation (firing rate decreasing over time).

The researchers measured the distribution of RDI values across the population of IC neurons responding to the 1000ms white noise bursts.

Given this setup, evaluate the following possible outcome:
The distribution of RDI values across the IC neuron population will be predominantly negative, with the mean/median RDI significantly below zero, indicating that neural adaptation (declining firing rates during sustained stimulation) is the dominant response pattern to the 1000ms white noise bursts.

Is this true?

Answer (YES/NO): NO